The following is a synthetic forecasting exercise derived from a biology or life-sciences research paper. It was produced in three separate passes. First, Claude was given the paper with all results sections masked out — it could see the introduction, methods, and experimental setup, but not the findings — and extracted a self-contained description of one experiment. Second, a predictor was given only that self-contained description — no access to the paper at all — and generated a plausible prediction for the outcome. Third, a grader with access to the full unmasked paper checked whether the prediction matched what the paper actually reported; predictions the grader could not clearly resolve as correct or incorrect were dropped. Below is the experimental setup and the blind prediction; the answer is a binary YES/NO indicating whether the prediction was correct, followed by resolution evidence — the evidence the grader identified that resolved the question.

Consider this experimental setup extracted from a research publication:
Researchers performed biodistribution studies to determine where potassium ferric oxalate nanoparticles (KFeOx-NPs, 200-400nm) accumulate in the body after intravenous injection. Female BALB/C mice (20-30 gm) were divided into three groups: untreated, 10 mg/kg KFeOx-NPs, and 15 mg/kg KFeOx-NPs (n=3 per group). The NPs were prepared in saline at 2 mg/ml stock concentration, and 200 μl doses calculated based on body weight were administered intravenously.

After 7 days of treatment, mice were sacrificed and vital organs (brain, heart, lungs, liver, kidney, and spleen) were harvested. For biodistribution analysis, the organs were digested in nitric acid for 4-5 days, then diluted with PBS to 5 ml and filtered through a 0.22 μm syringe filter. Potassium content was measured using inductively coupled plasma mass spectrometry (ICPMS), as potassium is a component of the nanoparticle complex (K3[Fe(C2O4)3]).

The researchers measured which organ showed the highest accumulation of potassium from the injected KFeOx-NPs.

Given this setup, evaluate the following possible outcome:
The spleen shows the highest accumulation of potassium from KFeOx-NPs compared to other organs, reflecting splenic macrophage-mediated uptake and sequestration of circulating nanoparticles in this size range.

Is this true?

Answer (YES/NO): YES